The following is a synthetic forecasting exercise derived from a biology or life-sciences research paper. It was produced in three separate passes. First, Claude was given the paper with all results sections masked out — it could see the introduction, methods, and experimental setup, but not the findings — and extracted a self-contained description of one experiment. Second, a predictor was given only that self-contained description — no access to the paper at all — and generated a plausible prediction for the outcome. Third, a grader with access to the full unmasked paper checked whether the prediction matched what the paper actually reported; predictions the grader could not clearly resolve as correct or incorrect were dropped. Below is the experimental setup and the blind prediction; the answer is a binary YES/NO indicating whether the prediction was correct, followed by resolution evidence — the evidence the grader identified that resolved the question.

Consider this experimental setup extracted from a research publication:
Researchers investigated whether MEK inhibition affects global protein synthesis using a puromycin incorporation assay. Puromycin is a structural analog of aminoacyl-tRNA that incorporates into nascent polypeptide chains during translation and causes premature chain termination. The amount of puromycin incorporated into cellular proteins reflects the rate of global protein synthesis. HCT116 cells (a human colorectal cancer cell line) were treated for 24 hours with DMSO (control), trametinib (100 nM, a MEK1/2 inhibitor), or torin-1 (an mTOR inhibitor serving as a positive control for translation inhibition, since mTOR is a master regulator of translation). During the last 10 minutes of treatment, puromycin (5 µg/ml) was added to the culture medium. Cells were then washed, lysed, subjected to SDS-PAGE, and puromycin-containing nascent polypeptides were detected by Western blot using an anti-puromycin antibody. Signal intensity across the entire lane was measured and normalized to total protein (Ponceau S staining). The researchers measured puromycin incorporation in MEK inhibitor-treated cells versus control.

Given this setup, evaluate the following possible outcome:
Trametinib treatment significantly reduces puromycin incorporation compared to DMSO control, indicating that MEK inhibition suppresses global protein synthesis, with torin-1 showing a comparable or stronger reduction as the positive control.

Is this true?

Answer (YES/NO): YES